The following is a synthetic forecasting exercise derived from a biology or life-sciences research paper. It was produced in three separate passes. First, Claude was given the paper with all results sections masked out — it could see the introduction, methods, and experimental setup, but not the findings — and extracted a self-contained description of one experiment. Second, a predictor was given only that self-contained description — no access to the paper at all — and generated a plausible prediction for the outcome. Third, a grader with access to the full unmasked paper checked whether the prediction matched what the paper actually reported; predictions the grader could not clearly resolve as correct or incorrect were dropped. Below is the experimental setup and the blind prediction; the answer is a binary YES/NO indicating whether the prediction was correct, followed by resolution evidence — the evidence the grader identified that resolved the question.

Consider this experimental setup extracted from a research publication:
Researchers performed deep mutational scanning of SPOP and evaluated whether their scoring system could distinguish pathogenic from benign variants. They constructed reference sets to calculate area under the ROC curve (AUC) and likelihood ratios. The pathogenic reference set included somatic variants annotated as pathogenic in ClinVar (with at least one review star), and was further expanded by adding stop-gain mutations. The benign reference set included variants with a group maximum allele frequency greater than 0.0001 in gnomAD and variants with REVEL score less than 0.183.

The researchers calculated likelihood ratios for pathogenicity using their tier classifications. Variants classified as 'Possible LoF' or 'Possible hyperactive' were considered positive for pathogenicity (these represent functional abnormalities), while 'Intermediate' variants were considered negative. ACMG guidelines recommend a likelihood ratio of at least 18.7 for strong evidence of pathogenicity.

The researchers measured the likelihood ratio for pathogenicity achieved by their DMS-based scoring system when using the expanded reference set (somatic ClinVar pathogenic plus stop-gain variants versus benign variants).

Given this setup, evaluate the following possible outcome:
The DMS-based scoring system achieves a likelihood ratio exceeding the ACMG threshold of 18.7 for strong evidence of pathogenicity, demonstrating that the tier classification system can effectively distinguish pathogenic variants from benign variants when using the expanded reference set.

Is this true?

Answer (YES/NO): NO